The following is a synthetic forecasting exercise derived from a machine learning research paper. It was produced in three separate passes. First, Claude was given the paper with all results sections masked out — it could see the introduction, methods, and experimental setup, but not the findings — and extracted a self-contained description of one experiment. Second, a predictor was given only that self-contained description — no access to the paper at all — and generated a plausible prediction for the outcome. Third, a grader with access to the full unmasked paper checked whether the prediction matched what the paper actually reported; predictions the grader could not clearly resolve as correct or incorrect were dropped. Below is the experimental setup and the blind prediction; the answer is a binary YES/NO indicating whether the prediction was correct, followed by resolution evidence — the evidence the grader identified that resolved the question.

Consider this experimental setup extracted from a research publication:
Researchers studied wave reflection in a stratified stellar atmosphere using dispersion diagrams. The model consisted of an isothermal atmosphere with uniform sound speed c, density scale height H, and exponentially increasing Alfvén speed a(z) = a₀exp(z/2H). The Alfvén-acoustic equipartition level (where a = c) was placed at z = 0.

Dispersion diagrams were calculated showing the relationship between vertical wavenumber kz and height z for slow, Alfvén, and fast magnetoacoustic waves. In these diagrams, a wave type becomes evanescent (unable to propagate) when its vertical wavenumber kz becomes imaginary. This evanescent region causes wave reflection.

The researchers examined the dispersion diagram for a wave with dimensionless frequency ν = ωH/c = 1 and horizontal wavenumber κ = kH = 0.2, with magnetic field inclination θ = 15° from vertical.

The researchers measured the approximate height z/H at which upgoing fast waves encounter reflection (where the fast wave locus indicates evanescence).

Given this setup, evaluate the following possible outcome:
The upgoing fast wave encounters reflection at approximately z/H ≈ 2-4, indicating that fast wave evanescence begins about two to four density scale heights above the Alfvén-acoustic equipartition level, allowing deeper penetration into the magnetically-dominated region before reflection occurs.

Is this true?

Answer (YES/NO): YES